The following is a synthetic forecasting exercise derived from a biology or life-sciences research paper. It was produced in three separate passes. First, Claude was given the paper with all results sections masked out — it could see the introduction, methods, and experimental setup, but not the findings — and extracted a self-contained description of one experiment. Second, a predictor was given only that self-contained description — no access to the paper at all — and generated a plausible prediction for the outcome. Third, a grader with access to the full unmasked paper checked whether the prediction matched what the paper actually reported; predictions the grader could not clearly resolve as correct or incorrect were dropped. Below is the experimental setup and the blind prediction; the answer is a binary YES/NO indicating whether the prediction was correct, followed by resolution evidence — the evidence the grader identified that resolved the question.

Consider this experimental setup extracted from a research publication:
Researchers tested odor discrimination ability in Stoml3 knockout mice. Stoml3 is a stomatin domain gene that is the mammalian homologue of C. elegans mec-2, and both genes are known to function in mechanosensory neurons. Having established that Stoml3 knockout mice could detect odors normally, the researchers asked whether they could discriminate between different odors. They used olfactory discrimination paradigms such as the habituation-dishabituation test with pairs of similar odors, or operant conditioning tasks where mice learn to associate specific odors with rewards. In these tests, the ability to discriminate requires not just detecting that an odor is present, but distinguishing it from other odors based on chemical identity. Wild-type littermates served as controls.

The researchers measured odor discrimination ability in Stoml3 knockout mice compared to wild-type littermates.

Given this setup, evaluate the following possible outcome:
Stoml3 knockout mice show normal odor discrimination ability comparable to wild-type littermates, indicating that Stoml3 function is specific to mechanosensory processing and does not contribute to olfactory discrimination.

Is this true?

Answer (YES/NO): NO